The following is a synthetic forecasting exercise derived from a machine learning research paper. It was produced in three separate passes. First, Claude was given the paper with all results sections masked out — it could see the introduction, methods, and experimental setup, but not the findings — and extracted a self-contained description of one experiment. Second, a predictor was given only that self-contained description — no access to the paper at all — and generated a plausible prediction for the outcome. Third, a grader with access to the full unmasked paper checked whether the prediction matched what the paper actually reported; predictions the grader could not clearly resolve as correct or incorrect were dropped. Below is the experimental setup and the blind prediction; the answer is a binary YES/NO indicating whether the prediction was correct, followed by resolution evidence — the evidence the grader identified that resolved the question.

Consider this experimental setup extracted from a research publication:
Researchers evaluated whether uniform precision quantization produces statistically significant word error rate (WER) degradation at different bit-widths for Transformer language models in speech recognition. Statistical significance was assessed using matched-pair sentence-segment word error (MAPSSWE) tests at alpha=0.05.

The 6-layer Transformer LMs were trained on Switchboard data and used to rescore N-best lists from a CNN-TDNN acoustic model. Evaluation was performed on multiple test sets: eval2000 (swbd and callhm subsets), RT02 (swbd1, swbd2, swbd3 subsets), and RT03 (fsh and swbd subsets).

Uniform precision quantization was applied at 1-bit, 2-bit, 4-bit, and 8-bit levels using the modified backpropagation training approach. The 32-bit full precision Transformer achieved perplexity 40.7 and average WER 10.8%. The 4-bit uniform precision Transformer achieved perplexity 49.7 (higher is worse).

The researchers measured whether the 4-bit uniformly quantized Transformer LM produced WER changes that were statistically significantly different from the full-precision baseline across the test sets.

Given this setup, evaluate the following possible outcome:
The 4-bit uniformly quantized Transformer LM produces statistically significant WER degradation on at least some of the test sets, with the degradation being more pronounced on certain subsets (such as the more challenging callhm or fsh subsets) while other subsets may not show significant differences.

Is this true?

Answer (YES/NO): NO